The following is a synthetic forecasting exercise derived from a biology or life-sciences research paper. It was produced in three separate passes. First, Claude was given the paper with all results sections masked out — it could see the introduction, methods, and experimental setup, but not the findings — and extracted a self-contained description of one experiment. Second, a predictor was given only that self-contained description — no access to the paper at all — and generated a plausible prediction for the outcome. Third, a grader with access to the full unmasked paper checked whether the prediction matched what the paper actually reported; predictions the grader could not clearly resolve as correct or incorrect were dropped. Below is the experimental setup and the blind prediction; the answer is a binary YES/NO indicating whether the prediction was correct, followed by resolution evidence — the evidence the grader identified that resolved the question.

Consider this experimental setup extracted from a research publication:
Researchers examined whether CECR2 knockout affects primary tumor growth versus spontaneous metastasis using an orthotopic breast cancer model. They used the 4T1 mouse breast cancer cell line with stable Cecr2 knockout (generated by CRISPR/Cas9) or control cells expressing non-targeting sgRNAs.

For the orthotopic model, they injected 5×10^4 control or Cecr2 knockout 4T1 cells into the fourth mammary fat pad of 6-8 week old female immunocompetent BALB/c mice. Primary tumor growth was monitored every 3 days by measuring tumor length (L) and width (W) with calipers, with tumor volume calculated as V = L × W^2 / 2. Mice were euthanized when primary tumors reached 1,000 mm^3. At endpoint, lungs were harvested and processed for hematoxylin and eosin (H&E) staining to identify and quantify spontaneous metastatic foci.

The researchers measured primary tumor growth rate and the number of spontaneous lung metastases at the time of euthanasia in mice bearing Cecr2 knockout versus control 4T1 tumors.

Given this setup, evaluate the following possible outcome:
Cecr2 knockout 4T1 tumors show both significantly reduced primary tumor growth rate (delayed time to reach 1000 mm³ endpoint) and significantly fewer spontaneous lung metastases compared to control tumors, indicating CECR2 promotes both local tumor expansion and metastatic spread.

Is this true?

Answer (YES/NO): NO